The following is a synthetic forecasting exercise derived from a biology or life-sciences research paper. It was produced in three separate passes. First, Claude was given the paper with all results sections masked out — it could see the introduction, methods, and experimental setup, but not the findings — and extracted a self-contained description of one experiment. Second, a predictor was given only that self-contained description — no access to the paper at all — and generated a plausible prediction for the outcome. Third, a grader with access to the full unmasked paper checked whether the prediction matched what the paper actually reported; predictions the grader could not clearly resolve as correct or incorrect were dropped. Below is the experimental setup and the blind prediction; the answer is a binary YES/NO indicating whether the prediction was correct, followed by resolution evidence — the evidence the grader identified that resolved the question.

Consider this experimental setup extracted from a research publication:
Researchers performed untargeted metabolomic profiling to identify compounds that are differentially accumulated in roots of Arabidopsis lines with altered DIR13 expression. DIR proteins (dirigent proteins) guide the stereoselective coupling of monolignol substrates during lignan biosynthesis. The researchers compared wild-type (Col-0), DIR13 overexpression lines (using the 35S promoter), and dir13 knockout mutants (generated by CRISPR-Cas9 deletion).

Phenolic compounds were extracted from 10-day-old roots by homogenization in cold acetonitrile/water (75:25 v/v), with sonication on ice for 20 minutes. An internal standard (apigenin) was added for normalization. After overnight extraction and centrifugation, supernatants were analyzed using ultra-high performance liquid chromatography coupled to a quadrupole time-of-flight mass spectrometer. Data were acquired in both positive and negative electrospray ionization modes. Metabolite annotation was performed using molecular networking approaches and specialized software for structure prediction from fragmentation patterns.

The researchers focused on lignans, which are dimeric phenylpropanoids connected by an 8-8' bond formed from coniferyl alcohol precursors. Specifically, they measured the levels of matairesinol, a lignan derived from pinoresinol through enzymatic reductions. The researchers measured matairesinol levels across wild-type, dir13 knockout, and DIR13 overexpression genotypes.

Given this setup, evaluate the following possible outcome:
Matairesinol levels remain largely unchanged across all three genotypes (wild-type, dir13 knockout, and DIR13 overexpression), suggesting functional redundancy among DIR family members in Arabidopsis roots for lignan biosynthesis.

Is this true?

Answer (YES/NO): NO